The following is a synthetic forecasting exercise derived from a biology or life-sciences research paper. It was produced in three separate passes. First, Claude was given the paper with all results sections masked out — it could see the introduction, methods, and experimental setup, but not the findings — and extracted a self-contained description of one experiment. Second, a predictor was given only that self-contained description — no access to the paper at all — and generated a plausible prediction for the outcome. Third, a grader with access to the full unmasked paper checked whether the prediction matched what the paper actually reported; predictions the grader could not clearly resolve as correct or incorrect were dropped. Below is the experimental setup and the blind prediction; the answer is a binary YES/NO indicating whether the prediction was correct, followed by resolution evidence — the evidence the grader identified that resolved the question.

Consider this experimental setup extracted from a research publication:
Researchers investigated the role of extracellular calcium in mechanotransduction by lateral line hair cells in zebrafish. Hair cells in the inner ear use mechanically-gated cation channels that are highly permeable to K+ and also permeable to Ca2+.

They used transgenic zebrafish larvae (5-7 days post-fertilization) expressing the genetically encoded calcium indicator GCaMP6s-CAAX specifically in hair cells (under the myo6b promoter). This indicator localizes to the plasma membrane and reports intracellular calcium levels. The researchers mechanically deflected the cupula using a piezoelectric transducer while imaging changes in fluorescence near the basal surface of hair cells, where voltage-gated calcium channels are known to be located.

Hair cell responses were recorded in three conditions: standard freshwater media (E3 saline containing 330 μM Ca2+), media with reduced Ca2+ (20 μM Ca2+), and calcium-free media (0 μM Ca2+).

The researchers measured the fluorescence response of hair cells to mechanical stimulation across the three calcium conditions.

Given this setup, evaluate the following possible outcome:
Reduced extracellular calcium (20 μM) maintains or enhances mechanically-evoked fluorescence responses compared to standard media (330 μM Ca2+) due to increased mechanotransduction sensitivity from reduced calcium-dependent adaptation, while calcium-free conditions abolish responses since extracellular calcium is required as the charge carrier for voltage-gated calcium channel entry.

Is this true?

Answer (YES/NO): YES